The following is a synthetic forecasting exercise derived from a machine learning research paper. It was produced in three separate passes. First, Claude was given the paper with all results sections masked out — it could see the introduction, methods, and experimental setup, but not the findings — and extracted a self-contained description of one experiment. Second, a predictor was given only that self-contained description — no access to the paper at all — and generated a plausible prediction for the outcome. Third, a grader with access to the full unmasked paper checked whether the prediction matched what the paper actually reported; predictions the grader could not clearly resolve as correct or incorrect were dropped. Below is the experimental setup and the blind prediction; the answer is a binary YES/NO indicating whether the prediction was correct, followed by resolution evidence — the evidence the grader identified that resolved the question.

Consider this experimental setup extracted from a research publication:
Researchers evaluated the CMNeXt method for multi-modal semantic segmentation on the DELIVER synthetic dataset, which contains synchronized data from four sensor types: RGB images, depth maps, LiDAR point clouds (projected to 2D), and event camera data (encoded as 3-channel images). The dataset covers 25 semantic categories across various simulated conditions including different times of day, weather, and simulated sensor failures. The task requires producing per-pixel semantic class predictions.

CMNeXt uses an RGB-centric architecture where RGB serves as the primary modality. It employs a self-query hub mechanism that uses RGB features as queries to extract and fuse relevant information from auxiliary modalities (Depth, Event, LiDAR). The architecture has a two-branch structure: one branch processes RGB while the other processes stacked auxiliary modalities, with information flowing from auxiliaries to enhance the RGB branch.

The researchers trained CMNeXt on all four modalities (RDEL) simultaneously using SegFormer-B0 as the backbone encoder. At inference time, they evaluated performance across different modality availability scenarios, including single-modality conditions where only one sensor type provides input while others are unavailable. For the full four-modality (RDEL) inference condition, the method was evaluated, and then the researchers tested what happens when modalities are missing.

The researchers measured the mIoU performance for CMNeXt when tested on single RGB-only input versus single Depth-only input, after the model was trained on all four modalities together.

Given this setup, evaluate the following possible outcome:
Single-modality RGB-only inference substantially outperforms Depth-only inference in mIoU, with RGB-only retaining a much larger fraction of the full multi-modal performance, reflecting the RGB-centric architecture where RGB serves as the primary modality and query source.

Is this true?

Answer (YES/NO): NO